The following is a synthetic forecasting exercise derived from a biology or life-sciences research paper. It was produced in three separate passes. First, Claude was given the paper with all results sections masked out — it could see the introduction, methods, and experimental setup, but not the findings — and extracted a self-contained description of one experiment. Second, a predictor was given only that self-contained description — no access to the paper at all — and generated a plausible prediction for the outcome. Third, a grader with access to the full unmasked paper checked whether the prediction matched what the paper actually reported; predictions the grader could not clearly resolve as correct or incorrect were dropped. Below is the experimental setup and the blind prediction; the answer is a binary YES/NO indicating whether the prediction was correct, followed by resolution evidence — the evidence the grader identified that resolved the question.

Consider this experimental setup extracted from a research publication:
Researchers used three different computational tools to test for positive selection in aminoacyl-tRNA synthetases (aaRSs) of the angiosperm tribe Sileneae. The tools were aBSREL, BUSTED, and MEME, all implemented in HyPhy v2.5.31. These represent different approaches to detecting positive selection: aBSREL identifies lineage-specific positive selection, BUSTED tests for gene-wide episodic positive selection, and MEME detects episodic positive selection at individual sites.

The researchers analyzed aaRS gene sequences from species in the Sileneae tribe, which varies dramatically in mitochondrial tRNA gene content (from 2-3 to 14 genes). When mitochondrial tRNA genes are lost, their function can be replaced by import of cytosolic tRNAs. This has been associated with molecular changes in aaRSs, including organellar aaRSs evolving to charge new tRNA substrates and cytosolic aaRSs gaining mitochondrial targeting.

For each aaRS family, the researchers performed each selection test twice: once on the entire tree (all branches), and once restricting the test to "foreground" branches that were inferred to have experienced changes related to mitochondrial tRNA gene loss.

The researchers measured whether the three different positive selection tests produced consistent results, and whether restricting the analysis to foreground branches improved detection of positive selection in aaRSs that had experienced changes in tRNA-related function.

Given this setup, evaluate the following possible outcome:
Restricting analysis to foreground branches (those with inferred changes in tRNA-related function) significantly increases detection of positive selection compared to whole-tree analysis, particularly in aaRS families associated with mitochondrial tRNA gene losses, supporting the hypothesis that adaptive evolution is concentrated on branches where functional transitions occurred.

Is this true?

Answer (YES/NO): NO